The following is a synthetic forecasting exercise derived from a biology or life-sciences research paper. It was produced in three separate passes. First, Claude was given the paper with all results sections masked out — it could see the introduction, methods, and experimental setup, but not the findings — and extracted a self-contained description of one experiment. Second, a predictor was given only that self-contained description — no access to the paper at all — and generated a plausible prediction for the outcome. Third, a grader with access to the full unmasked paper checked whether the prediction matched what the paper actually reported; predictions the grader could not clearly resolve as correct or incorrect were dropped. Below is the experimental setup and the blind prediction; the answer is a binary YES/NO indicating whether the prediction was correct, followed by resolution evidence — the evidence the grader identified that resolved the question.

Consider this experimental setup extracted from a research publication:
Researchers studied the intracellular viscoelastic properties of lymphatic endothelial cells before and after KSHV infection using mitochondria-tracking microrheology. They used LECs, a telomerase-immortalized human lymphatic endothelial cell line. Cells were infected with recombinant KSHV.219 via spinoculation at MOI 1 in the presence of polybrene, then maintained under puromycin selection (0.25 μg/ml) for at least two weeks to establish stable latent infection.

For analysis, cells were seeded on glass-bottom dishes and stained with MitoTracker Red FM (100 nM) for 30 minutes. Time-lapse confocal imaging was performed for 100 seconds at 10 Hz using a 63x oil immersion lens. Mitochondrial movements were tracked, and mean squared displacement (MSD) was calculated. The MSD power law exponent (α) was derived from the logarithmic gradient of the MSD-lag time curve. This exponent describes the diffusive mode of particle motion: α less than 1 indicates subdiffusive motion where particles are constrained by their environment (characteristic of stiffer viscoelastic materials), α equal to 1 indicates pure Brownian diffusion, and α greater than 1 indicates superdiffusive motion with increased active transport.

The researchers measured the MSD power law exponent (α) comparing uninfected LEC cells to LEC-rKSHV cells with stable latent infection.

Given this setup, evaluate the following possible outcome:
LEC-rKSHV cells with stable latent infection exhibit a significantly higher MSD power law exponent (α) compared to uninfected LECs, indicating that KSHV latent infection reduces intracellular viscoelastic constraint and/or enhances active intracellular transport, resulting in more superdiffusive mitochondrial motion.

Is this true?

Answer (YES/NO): NO